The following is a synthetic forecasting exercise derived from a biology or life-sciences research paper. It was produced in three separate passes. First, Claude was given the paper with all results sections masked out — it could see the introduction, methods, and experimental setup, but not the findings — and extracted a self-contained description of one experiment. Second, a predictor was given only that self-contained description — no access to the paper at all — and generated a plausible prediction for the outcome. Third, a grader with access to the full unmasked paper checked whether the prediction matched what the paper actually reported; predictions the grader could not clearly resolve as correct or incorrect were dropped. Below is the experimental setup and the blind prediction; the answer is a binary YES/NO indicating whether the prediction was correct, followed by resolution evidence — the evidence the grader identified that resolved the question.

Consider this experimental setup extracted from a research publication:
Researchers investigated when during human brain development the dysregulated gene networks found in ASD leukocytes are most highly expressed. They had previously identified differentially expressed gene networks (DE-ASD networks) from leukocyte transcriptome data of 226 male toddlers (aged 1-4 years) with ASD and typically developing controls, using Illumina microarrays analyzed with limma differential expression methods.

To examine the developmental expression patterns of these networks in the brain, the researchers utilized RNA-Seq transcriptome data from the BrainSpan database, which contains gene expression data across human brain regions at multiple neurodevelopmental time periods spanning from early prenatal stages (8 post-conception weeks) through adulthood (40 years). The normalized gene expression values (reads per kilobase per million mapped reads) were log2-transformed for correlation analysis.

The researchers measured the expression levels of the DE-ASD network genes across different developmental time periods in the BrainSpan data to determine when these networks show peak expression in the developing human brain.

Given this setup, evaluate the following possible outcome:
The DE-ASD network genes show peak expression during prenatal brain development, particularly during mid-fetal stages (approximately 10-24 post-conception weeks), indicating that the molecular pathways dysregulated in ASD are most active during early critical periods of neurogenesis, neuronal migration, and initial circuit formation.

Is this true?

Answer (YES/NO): YES